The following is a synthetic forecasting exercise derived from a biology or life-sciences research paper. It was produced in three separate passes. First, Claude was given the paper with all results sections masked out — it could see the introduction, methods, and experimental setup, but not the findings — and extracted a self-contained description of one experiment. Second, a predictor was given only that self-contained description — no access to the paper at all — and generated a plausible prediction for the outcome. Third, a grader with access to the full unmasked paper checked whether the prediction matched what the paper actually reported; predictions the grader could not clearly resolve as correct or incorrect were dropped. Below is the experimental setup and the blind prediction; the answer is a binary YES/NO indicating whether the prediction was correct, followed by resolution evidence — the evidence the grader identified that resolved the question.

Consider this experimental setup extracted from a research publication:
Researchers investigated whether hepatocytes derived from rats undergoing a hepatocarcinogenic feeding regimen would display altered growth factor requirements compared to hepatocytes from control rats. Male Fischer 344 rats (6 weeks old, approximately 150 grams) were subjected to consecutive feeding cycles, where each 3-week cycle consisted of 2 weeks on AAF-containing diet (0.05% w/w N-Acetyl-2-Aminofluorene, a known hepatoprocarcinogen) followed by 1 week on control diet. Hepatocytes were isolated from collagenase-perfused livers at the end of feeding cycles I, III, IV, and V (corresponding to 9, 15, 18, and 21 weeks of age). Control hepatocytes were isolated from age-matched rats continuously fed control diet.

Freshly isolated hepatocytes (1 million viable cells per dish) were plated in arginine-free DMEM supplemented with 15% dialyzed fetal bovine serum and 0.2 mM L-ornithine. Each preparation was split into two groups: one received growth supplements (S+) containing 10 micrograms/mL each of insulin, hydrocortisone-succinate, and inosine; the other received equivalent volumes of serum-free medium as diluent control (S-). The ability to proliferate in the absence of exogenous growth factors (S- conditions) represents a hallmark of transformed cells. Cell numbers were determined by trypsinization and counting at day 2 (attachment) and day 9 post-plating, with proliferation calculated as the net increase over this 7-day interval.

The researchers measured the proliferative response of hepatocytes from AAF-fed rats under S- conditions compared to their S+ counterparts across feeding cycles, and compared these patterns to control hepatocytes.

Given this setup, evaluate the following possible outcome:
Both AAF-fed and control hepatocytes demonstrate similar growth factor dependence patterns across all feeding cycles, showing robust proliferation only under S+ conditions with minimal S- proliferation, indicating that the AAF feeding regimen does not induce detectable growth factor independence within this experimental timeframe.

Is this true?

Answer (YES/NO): YES